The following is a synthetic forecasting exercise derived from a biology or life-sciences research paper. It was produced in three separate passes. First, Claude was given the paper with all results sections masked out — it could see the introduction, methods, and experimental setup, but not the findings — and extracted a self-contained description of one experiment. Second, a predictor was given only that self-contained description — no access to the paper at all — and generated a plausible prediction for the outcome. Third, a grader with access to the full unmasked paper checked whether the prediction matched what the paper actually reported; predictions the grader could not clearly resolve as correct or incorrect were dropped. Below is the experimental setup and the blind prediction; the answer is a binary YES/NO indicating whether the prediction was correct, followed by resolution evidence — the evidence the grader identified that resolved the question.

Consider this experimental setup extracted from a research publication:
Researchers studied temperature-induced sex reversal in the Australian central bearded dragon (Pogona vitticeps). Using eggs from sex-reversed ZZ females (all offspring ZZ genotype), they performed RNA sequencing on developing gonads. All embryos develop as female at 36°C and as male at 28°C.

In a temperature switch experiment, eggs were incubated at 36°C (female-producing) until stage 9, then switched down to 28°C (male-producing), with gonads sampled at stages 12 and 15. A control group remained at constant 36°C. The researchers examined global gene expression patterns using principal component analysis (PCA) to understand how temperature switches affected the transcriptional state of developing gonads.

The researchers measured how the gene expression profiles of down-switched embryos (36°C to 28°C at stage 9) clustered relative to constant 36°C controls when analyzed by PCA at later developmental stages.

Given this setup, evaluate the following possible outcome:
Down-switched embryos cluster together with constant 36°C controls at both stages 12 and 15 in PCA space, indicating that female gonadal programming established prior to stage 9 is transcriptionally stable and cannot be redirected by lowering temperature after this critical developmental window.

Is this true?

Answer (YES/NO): NO